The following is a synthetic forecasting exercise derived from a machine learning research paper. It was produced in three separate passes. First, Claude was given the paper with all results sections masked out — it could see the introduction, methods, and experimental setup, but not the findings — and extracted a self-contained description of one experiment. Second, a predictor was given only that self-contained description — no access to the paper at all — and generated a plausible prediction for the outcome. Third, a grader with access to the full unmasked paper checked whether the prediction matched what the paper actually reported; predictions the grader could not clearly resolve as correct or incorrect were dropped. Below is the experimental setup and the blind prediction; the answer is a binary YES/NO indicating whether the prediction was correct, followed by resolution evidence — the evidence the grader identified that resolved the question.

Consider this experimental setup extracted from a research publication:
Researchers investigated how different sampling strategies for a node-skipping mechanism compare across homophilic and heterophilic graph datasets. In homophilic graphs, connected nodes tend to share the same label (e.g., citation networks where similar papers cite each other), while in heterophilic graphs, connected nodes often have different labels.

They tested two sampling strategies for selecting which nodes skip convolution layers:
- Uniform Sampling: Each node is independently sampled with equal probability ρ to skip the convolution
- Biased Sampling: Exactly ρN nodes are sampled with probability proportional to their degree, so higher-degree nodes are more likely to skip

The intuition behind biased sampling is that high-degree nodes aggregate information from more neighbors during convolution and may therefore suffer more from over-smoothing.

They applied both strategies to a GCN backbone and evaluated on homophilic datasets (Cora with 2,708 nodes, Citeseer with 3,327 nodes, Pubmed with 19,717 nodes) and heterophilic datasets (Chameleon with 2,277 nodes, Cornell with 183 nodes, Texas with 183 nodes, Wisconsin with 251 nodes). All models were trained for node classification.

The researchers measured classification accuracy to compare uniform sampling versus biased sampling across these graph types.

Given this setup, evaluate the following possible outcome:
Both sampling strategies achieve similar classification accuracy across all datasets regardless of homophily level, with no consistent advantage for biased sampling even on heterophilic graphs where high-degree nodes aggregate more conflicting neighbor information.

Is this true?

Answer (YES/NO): NO